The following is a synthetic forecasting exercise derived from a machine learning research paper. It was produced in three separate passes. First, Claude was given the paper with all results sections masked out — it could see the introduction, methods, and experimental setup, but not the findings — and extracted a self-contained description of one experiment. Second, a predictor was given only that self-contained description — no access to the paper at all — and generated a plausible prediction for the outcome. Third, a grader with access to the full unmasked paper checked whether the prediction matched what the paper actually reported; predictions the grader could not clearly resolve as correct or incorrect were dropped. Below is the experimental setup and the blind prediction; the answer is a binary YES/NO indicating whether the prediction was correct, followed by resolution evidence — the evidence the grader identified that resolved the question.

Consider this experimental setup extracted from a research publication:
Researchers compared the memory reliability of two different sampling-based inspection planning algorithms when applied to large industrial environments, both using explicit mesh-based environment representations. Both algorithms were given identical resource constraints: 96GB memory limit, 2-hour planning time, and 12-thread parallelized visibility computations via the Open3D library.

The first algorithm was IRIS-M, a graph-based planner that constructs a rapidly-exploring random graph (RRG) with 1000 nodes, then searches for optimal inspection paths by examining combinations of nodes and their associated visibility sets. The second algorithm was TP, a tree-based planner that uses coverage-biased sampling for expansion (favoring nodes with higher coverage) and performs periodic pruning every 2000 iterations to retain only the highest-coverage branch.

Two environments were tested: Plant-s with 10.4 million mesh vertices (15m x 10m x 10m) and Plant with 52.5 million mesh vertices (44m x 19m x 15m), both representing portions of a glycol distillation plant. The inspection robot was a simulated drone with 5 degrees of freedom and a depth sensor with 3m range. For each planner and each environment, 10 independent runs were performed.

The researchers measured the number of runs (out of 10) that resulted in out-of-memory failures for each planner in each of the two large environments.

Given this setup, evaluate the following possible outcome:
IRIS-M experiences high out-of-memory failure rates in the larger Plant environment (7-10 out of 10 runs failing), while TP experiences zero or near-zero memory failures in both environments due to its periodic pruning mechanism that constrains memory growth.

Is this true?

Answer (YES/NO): YES